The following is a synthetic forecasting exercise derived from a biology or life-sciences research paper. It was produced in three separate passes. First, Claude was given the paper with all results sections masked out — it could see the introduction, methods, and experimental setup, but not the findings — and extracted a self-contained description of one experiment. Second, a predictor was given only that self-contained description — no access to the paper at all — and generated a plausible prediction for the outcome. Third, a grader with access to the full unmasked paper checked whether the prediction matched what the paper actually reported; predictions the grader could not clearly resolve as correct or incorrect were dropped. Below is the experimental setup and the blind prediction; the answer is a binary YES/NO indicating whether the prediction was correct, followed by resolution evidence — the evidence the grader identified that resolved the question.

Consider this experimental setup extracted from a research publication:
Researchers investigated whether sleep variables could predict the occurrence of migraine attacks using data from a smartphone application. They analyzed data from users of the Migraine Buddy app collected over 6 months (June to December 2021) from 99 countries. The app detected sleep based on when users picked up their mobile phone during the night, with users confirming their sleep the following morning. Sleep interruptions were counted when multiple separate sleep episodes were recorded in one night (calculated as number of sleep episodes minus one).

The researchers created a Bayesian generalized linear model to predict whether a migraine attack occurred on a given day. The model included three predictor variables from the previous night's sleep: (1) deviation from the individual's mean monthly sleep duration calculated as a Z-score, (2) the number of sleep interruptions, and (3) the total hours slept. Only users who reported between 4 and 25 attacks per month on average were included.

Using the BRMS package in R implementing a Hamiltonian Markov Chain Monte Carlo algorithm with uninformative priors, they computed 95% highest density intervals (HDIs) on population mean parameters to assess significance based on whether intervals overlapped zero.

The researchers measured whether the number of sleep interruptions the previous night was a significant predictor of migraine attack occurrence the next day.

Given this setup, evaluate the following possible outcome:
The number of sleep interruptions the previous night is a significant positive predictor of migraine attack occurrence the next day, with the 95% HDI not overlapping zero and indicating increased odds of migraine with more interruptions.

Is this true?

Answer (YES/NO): YES